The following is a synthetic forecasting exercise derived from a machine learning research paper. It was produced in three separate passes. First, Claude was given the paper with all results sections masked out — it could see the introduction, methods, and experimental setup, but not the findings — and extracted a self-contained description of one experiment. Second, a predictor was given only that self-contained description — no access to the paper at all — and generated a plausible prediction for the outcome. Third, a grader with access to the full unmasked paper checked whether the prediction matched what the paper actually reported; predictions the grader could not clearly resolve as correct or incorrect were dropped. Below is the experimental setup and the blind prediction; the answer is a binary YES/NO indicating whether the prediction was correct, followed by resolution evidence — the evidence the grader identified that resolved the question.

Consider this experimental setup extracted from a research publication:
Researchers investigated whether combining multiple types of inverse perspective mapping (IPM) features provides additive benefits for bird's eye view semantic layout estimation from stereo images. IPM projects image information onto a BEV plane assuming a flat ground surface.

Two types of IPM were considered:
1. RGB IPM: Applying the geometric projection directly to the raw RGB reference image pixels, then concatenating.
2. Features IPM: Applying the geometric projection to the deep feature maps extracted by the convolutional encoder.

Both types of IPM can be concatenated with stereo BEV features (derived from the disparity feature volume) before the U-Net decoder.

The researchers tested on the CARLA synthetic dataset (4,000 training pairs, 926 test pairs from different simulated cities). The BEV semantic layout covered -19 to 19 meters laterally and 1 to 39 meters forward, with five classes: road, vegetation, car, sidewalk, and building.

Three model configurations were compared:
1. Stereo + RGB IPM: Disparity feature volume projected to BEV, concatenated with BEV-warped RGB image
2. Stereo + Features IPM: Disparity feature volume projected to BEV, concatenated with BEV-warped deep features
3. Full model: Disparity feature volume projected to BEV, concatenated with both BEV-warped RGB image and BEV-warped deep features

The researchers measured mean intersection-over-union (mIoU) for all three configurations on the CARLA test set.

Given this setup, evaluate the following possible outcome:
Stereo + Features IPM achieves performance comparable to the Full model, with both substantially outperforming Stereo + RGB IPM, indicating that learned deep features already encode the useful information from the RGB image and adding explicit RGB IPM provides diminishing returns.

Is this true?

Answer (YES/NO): NO